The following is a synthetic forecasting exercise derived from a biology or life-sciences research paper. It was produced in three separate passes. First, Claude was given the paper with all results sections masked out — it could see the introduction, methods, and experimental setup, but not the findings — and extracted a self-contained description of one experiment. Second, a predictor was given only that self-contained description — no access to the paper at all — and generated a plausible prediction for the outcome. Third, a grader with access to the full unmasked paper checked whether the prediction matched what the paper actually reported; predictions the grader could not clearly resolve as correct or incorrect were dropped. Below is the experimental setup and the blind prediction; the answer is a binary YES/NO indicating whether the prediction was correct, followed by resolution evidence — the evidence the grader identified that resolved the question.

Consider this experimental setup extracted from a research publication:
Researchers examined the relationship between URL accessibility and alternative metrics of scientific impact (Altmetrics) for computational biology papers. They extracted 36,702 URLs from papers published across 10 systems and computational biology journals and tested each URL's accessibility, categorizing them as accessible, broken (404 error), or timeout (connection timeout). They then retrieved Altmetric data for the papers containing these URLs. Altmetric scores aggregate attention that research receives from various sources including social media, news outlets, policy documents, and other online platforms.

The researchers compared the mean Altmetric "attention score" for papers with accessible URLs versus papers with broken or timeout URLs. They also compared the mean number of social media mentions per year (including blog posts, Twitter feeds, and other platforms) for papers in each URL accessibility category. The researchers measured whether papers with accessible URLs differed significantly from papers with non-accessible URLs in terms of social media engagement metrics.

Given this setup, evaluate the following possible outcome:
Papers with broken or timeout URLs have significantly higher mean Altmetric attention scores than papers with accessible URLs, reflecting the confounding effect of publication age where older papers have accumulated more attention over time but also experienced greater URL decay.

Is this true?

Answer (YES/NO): NO